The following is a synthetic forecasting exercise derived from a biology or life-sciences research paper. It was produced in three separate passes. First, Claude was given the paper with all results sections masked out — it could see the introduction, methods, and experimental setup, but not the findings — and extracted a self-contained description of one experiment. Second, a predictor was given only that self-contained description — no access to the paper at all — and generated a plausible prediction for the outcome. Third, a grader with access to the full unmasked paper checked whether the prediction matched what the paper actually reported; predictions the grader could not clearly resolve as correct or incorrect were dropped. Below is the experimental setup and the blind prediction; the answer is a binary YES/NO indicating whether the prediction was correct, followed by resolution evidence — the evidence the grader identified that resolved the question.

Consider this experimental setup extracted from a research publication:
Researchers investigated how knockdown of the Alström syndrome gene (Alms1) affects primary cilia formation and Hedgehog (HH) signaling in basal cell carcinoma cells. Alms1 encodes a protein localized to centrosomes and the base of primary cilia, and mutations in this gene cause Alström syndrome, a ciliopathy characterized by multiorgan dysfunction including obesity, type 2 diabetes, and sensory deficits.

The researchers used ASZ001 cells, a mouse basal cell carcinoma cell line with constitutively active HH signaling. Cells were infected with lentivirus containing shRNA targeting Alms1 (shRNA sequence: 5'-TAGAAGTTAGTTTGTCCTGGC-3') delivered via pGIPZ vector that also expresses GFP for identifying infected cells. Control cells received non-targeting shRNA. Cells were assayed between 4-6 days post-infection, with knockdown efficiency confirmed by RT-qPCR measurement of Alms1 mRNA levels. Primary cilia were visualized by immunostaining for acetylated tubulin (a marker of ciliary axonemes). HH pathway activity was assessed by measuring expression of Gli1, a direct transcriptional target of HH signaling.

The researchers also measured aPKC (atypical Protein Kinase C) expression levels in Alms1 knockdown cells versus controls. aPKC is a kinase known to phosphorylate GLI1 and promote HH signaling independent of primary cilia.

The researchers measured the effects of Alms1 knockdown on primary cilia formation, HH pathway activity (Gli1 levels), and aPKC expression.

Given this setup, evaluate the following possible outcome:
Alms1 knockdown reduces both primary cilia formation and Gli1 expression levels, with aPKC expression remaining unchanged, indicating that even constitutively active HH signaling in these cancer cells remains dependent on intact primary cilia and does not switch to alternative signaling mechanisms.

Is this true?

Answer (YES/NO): NO